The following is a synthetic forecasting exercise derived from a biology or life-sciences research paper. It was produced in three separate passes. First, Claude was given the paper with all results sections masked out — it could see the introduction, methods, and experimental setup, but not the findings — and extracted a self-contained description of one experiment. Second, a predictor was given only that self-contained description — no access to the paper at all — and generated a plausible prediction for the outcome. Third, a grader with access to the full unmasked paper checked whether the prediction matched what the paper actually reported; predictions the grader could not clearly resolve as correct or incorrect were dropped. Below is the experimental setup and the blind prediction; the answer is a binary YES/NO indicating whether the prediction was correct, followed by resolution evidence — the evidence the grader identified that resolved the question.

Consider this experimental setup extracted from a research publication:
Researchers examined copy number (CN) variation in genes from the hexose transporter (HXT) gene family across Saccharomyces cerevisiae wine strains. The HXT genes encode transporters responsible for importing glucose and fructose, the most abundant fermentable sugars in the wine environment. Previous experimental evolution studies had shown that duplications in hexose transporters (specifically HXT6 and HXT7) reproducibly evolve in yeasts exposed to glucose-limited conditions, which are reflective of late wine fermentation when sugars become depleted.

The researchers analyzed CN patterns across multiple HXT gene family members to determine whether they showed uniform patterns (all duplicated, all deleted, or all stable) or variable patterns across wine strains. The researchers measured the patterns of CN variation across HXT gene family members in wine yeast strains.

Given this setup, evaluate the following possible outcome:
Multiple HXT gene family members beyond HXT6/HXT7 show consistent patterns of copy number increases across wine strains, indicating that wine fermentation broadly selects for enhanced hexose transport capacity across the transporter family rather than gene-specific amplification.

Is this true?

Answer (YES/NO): NO